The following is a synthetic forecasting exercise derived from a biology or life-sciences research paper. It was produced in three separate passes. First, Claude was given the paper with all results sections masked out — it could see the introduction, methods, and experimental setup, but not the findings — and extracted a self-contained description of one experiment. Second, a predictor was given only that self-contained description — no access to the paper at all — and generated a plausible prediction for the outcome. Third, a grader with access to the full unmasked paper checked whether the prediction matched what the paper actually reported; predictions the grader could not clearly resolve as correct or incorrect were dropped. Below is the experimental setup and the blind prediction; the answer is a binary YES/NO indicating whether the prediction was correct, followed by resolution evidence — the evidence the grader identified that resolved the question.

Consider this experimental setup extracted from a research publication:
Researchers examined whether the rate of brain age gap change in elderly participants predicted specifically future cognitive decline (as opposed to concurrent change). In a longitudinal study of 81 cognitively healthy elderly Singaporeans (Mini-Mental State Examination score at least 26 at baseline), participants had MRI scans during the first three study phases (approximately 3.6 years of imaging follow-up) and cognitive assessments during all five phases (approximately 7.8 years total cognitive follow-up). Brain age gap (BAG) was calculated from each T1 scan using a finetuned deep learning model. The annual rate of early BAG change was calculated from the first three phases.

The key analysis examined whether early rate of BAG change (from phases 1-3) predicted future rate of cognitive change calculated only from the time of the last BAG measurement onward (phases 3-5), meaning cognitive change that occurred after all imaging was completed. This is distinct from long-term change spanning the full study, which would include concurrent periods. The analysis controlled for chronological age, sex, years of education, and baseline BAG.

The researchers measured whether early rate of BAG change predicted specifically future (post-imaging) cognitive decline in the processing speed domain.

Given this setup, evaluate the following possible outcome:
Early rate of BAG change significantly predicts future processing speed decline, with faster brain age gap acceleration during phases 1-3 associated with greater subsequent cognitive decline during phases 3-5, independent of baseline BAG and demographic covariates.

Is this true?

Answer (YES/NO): NO